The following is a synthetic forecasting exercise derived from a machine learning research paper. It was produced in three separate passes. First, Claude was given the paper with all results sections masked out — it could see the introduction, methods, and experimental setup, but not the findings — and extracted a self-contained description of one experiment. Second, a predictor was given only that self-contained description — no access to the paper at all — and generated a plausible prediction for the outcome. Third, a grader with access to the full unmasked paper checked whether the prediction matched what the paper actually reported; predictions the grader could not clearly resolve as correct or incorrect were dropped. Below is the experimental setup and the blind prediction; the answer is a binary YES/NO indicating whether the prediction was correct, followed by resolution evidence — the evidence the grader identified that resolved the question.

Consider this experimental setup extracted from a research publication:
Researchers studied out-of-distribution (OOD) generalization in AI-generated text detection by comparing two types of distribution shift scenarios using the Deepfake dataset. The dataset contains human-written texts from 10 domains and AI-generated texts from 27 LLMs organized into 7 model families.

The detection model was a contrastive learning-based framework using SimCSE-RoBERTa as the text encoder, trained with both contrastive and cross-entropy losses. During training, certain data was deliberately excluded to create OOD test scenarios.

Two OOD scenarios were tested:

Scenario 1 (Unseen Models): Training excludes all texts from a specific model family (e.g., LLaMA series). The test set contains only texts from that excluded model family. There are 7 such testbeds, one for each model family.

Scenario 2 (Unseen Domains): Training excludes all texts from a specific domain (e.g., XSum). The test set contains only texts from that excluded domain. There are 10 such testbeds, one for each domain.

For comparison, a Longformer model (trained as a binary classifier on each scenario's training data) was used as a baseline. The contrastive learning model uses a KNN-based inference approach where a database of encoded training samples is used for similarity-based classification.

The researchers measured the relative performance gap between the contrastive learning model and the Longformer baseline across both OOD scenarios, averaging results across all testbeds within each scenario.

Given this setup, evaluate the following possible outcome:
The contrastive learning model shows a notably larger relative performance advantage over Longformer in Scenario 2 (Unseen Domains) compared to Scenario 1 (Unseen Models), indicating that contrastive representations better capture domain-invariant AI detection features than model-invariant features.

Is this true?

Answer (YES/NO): YES